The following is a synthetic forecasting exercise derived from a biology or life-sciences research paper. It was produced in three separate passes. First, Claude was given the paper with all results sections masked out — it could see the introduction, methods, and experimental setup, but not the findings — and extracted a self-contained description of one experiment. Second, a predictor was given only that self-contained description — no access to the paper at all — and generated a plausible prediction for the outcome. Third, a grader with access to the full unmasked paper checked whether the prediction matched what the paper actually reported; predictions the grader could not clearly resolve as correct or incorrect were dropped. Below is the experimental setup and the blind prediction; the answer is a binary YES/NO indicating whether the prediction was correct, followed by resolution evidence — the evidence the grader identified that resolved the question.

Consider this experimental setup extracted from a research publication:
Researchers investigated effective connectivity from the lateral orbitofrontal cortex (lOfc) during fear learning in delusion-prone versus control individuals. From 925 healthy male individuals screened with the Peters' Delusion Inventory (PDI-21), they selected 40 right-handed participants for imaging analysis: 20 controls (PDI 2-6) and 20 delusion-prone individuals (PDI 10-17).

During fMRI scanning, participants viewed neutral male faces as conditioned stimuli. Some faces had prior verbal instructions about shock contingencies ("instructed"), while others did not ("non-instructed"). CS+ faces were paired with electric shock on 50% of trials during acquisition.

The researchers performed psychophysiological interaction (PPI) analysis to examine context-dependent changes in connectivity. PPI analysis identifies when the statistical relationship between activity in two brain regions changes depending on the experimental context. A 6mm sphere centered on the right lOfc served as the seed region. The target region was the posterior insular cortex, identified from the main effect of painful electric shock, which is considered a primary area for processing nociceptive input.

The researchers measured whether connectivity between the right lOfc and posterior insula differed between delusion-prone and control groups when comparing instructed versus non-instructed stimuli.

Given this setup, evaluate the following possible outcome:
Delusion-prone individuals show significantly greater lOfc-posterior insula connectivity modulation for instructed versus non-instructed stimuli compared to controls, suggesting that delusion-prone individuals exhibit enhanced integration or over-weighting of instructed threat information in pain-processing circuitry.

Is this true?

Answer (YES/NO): YES